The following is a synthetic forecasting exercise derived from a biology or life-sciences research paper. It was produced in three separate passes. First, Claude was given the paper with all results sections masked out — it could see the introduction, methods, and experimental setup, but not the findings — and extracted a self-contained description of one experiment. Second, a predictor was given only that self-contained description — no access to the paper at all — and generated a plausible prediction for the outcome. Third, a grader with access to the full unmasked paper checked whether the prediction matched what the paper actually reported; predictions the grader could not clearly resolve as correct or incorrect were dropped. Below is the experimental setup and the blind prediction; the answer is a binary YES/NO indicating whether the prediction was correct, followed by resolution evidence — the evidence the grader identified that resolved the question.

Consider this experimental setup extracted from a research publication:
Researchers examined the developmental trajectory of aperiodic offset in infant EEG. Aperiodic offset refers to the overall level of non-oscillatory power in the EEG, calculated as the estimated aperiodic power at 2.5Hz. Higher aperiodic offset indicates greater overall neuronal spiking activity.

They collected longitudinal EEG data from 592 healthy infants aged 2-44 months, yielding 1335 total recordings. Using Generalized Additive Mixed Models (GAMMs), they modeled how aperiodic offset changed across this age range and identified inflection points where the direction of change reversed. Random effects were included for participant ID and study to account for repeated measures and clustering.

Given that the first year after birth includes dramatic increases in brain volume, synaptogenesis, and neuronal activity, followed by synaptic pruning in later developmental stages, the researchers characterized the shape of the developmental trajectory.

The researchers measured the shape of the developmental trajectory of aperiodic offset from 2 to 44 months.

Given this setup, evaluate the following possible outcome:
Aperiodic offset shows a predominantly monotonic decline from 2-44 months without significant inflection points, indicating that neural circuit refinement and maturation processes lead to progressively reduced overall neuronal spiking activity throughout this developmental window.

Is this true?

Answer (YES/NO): NO